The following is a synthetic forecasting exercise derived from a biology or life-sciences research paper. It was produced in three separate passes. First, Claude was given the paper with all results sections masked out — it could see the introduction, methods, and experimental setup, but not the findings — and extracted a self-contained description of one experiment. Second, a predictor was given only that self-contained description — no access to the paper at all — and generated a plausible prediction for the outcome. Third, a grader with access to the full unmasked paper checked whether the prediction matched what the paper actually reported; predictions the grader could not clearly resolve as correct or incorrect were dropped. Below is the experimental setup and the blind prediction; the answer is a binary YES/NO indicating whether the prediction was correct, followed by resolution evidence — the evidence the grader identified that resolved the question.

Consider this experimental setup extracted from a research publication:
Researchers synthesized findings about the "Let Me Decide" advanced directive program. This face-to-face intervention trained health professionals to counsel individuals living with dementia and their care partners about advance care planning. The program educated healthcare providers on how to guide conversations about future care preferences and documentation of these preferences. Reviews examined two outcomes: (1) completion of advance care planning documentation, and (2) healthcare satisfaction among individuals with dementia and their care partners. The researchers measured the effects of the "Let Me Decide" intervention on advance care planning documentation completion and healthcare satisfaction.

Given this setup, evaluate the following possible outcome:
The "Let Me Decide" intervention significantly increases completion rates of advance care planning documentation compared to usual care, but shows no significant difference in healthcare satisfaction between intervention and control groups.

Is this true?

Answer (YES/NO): YES